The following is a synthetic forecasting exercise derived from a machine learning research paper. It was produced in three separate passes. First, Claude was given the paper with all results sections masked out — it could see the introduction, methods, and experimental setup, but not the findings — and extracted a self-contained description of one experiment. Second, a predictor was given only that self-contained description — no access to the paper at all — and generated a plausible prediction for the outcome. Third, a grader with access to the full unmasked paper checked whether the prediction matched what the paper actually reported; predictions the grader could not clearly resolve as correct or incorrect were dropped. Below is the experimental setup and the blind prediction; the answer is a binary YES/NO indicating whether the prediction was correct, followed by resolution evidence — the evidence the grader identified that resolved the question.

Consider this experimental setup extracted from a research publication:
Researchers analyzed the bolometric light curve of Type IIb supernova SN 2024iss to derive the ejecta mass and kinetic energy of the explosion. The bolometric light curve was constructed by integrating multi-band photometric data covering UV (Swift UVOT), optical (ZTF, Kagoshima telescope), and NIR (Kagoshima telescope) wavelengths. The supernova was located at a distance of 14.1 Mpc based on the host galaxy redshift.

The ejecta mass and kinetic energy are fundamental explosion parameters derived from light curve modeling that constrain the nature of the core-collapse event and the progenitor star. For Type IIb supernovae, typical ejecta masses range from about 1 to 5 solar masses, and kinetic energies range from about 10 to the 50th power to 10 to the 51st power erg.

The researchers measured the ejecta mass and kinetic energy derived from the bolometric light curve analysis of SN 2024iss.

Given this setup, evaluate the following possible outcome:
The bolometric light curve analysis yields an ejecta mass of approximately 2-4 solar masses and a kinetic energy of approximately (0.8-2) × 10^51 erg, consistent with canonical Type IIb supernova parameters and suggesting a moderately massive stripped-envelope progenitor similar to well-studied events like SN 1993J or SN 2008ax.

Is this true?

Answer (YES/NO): YES